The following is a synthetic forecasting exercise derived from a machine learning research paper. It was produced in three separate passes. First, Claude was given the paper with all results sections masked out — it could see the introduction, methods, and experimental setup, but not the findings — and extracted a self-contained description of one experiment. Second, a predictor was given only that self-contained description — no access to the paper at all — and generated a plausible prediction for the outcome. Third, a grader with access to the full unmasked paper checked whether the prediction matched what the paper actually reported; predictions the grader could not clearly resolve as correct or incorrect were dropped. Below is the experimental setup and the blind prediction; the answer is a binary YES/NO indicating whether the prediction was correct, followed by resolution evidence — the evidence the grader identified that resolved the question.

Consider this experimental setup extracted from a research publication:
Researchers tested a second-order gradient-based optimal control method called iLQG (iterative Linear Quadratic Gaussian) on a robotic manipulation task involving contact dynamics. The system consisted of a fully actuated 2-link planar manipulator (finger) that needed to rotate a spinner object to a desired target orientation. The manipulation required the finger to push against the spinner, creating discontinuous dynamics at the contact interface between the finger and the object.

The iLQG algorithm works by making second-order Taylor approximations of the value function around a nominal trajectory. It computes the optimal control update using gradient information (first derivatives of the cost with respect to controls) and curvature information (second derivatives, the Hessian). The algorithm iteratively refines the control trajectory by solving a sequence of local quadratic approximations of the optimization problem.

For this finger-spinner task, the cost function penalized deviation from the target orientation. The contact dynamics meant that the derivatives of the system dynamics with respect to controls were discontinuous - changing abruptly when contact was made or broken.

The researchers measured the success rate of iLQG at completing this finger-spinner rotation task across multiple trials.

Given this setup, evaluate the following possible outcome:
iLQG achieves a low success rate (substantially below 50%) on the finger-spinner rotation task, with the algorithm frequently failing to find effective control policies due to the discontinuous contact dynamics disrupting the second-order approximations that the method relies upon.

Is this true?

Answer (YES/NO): YES